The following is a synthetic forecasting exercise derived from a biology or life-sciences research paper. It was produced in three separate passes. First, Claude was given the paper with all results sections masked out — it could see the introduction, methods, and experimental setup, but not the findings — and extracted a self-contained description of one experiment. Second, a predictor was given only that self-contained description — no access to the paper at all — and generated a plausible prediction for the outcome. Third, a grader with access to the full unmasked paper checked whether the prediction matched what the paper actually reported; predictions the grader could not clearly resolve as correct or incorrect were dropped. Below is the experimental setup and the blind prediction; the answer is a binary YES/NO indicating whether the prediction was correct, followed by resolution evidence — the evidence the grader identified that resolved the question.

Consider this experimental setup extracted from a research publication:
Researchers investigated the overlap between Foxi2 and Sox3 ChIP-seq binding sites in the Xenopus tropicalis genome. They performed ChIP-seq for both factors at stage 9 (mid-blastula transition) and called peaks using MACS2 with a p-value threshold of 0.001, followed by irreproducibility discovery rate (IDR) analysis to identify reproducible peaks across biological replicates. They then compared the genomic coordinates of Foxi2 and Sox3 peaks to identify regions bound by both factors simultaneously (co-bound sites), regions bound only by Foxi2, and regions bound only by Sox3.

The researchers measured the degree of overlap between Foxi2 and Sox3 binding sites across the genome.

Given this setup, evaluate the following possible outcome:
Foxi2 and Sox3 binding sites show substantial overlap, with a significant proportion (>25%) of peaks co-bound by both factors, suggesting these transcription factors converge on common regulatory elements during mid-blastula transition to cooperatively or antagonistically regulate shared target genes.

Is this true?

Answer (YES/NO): YES